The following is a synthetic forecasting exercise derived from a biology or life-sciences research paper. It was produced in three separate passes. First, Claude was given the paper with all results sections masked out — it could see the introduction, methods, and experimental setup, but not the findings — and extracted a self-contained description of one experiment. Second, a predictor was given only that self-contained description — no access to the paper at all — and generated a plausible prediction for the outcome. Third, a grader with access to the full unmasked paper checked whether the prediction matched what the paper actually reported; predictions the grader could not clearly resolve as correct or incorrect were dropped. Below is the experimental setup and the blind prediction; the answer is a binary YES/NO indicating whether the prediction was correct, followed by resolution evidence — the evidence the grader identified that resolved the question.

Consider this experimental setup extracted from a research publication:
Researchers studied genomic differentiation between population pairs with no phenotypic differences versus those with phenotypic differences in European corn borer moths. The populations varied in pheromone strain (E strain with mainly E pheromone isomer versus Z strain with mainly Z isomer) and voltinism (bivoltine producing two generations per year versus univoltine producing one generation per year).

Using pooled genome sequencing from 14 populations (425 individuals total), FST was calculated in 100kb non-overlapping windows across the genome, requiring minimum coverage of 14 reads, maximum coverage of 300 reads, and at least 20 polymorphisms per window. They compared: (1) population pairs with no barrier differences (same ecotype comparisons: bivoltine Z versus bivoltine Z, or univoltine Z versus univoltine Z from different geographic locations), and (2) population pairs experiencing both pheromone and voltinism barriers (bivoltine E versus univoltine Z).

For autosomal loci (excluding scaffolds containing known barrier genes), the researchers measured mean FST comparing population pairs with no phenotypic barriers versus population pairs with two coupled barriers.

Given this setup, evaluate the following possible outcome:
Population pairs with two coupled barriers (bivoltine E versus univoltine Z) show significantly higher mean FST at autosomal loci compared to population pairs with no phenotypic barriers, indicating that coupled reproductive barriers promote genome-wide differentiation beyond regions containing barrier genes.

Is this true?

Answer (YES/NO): NO